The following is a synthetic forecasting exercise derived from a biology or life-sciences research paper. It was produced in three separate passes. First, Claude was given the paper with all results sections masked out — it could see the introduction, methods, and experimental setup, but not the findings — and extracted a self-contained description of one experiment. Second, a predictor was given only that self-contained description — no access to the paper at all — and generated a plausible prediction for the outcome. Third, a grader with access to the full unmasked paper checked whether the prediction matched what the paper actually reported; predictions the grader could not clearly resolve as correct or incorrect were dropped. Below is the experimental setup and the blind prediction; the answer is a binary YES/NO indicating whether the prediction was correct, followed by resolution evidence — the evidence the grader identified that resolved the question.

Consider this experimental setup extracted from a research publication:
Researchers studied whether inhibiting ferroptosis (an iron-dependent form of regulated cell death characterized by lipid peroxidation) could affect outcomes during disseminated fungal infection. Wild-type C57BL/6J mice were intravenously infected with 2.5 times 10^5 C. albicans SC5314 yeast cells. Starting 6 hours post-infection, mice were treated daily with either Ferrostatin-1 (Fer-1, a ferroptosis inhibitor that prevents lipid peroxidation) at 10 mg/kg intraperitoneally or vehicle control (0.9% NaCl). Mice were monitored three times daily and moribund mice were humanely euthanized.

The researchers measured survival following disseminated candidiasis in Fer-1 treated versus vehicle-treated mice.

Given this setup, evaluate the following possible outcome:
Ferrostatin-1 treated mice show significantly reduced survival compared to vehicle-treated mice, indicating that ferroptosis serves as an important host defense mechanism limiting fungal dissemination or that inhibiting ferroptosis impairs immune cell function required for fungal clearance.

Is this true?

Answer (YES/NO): NO